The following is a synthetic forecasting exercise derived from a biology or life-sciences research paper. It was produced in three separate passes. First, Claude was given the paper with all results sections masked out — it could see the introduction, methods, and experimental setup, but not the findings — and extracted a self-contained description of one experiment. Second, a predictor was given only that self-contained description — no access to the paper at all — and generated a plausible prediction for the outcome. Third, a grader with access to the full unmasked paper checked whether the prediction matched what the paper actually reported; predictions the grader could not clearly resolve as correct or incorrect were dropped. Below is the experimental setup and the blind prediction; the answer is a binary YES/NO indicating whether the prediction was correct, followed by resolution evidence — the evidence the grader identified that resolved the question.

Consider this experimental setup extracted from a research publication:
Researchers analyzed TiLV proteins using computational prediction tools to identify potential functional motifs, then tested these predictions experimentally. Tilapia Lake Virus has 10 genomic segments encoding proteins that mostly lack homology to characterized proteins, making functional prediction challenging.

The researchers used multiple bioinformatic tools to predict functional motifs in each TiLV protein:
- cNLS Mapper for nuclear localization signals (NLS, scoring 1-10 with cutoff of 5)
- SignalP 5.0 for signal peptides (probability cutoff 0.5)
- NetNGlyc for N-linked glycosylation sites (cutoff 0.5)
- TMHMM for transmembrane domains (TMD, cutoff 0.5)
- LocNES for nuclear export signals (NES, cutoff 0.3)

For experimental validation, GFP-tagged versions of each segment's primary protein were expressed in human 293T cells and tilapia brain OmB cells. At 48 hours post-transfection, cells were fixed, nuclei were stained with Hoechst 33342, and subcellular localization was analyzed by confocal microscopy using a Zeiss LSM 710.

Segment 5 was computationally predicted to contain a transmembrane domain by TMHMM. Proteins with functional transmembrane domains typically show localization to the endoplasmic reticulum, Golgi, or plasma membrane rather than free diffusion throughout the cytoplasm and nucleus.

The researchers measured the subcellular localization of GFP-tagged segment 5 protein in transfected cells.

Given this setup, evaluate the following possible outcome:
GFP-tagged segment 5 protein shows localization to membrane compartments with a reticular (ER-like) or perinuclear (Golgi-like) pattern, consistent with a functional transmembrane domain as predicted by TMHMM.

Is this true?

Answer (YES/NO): YES